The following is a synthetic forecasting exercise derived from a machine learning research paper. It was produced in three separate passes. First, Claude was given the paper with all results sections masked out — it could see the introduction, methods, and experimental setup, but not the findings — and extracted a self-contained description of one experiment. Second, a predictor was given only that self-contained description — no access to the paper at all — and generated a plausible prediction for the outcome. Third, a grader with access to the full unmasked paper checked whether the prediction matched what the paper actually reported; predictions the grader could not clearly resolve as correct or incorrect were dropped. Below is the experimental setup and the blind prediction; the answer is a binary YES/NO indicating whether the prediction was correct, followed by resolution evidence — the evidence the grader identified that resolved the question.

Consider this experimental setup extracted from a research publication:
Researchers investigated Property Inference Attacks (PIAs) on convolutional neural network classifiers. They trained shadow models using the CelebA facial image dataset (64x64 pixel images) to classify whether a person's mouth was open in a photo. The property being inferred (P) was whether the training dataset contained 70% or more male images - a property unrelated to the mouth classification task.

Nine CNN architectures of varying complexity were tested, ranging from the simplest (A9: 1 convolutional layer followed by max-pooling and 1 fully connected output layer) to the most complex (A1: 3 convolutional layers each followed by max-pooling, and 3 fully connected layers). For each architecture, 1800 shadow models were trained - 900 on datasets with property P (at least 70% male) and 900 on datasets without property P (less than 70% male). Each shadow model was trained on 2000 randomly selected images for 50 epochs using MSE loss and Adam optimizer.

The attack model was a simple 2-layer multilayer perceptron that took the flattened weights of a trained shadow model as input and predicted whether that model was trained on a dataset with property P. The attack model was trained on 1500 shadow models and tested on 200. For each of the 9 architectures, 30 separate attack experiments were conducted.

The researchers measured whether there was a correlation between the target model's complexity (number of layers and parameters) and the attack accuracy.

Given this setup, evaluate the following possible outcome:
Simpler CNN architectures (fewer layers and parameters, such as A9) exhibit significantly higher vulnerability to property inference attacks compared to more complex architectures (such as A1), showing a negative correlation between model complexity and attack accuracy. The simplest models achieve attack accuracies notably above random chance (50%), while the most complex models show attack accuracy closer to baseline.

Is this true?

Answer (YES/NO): NO